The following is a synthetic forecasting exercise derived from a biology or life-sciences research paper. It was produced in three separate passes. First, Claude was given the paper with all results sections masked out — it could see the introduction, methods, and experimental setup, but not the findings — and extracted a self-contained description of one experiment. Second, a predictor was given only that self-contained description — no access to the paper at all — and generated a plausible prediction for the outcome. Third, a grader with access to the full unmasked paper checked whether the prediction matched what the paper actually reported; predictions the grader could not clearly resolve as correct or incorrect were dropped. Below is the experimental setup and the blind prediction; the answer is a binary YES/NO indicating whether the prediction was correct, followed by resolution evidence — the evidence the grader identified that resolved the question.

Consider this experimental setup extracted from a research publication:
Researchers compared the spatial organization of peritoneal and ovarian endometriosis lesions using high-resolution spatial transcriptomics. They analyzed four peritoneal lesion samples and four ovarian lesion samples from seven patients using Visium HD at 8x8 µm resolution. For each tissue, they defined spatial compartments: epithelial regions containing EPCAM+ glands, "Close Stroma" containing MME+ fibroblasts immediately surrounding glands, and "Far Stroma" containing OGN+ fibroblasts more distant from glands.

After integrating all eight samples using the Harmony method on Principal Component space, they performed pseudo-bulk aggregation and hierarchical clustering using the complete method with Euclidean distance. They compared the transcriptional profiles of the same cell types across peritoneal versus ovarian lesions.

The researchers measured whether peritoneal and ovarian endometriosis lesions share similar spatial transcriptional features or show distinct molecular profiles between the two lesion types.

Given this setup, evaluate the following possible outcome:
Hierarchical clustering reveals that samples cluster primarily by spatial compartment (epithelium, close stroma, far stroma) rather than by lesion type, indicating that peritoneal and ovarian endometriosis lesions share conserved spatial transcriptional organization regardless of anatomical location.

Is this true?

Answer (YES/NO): YES